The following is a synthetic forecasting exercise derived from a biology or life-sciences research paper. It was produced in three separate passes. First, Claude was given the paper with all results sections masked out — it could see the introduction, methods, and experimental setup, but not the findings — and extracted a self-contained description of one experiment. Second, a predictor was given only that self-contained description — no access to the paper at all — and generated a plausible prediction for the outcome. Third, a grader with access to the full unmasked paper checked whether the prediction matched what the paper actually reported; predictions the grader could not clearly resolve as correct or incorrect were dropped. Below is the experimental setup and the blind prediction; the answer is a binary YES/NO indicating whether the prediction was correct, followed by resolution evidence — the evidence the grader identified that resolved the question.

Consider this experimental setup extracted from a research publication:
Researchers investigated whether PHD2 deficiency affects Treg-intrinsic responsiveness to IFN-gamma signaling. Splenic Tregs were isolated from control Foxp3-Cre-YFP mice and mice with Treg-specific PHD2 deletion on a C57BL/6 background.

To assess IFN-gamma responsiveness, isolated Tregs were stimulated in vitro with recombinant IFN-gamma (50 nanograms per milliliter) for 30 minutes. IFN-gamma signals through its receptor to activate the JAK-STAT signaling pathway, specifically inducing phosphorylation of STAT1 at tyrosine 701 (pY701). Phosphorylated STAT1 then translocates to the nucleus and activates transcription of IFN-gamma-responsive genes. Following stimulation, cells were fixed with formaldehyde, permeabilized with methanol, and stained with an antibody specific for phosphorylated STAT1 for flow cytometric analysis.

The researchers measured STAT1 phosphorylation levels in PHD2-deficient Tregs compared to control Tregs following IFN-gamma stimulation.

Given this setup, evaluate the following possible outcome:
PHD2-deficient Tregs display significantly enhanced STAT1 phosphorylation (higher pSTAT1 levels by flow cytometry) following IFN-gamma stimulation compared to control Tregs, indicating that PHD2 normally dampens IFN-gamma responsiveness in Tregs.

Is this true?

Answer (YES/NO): NO